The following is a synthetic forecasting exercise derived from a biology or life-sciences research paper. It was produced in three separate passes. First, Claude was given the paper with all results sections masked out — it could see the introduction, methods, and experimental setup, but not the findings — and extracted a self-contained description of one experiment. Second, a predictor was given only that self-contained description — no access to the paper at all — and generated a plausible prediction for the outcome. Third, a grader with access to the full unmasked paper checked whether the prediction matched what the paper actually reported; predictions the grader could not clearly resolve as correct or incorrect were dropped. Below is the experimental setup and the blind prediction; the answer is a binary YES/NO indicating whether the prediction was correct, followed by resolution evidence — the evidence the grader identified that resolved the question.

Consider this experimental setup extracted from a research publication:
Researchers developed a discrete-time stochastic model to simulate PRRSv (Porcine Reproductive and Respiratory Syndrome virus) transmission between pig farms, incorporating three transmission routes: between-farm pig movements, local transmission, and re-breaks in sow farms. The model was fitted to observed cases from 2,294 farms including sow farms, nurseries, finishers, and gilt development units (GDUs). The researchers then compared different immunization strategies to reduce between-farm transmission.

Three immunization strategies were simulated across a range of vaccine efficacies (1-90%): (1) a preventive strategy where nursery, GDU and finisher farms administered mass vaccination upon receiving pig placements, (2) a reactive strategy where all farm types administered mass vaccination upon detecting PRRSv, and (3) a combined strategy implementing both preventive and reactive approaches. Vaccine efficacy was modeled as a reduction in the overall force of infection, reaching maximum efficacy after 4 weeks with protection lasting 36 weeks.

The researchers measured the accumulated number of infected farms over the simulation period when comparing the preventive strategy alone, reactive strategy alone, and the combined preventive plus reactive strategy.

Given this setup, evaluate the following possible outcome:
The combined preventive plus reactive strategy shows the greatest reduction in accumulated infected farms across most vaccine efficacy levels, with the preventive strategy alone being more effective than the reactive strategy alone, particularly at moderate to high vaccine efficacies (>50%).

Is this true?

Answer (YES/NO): NO